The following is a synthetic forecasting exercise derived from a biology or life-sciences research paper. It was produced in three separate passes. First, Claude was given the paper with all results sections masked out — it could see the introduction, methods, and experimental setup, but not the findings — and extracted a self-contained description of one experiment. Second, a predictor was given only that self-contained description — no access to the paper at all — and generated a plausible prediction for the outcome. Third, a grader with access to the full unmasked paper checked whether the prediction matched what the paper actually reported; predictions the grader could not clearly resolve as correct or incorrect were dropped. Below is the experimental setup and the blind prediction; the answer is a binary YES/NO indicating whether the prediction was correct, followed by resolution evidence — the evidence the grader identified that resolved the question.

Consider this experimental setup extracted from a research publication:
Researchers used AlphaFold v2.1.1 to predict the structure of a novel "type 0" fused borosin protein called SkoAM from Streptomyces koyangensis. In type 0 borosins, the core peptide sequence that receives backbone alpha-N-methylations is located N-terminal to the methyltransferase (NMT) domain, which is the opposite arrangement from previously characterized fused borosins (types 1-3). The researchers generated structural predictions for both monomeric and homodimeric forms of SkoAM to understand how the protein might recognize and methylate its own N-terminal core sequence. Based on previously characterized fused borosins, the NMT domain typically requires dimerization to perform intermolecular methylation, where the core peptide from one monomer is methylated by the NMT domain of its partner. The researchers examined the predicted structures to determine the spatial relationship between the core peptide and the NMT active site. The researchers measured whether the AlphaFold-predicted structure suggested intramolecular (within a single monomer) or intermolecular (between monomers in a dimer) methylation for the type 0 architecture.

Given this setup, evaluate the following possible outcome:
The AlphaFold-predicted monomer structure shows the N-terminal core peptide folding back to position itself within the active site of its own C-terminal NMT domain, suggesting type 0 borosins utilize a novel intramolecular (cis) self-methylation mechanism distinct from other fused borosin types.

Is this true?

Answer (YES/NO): YES